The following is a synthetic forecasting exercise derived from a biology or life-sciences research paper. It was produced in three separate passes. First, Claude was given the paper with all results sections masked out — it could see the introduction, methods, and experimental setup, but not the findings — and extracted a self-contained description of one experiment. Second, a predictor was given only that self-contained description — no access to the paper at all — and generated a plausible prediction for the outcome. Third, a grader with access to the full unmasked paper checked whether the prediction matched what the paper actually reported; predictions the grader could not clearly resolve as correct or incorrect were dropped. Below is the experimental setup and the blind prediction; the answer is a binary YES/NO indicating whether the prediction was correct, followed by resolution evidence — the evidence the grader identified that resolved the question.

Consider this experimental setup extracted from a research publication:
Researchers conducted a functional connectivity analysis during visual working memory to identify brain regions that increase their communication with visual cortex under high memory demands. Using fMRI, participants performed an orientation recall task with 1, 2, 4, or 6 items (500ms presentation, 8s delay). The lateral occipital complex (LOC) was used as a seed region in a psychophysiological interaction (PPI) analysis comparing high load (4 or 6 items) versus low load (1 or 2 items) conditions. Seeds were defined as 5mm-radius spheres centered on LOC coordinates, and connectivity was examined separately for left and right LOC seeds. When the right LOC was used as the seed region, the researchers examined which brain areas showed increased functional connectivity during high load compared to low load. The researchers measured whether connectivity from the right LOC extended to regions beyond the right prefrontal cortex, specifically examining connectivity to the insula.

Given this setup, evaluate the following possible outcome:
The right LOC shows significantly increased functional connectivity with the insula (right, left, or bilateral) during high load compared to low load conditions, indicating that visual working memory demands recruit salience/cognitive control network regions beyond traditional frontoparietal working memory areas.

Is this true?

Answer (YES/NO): YES